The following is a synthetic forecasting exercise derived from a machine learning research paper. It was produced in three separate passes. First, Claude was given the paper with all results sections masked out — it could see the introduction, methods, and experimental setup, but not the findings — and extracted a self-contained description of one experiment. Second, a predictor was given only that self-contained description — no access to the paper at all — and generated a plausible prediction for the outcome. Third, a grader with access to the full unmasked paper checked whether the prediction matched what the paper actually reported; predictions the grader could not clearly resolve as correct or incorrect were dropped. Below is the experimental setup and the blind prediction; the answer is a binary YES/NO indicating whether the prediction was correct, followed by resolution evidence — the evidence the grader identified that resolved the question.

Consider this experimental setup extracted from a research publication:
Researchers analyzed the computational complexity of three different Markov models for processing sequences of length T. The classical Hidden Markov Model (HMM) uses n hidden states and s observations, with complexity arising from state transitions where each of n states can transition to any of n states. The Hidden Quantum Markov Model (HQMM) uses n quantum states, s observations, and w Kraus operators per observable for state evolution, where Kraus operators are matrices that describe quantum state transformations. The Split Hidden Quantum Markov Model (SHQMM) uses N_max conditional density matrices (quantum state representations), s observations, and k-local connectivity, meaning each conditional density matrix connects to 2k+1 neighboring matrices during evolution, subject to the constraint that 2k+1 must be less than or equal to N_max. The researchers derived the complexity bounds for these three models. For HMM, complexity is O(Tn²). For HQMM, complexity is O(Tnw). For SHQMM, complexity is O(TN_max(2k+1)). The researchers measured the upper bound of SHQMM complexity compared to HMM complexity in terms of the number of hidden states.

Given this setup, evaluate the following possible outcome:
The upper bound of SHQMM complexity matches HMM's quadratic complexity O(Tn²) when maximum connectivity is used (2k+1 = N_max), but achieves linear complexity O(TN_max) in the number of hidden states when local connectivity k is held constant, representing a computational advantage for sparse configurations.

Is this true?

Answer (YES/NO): YES